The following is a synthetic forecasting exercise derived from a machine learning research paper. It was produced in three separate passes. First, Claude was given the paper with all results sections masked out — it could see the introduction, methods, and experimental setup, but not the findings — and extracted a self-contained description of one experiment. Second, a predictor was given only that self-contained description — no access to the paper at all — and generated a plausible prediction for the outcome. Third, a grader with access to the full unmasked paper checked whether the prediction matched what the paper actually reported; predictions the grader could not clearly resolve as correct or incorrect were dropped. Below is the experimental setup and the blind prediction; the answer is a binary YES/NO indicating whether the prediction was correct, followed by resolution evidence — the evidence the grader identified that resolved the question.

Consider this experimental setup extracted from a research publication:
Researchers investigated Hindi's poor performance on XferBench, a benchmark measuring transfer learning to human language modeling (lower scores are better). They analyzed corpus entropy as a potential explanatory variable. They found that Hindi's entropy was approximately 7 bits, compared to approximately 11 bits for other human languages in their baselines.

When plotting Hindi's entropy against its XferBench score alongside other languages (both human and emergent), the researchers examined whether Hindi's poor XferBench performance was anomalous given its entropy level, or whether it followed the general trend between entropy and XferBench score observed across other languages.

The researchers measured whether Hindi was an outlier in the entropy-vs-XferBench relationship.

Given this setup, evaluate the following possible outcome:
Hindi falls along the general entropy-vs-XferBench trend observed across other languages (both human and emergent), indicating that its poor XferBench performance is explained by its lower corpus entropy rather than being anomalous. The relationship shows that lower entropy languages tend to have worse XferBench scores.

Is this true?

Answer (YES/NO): YES